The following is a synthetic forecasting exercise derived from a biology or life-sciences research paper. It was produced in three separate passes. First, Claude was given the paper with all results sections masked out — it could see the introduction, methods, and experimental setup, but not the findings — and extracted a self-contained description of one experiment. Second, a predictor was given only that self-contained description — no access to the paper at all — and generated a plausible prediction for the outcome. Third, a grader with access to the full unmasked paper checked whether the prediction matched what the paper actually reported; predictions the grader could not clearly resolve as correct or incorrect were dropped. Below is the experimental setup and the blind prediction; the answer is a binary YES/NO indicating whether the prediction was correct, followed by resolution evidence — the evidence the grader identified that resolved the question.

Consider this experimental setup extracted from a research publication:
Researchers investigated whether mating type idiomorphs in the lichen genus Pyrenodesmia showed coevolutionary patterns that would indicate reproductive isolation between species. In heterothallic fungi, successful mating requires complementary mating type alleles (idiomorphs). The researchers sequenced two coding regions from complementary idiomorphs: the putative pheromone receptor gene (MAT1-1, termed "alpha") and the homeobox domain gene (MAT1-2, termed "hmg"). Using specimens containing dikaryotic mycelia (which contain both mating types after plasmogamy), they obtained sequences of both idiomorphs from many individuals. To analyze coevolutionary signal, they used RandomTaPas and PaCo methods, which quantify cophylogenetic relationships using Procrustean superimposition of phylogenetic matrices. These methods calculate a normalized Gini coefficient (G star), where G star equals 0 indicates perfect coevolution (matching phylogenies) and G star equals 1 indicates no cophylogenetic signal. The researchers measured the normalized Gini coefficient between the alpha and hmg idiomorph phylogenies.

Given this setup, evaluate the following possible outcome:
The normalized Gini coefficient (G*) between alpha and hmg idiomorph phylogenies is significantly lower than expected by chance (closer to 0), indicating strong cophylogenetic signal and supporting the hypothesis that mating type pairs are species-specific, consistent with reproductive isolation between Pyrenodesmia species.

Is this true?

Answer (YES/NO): NO